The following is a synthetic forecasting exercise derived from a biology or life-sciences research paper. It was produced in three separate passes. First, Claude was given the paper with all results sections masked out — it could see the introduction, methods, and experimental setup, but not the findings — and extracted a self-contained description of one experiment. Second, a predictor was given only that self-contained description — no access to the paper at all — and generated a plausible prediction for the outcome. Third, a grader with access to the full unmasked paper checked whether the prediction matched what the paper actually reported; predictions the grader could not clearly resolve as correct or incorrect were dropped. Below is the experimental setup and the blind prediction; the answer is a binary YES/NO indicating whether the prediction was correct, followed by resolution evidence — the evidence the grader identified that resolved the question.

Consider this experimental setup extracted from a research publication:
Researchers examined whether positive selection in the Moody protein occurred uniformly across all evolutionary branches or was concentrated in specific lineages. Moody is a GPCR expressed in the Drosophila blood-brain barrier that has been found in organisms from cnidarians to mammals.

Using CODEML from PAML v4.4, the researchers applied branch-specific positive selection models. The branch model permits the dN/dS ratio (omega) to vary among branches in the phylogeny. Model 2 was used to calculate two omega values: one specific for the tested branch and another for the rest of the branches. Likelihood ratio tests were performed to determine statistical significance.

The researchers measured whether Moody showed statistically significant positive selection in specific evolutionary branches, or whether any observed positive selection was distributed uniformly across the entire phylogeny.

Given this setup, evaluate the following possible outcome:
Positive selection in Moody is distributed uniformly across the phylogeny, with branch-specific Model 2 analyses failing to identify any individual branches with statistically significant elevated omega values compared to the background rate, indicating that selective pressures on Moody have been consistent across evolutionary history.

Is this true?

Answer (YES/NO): YES